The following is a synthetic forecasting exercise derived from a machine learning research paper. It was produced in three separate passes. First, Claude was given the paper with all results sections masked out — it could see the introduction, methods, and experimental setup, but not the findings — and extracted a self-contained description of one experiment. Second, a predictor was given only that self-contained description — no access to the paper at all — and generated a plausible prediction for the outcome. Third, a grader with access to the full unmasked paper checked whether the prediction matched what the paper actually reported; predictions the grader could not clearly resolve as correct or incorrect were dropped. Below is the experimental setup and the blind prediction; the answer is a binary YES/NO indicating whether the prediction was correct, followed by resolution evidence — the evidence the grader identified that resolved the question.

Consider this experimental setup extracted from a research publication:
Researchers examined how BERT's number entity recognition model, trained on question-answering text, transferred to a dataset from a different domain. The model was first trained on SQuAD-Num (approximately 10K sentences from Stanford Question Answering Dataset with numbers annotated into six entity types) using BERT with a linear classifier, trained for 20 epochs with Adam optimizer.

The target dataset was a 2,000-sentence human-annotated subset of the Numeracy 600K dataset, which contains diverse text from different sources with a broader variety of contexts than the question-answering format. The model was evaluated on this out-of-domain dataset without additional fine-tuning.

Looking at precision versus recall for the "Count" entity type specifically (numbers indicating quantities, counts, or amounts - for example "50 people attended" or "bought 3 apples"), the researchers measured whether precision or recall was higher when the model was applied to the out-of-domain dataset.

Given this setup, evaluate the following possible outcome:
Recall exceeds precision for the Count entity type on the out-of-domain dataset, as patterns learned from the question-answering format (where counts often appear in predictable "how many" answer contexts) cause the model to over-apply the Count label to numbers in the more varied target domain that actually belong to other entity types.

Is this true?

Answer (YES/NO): NO